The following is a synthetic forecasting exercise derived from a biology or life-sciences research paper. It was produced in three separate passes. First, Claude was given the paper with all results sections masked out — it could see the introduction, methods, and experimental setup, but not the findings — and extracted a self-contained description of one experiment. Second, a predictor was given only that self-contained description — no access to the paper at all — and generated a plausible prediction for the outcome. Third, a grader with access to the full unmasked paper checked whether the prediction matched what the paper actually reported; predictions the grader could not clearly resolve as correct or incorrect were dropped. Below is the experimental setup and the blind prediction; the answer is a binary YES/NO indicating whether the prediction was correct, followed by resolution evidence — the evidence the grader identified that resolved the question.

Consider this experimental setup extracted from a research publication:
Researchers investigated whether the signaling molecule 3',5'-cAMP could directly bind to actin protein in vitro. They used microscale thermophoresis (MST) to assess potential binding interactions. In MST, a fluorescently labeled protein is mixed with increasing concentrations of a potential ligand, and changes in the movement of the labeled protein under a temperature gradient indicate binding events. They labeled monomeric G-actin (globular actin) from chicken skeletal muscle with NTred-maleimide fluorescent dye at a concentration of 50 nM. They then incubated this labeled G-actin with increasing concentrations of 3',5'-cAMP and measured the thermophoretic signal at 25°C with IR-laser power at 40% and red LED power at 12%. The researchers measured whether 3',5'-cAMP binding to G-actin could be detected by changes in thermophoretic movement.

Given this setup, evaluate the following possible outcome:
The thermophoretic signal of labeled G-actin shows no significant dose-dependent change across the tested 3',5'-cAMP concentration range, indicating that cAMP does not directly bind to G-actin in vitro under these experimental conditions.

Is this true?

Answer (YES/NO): YES